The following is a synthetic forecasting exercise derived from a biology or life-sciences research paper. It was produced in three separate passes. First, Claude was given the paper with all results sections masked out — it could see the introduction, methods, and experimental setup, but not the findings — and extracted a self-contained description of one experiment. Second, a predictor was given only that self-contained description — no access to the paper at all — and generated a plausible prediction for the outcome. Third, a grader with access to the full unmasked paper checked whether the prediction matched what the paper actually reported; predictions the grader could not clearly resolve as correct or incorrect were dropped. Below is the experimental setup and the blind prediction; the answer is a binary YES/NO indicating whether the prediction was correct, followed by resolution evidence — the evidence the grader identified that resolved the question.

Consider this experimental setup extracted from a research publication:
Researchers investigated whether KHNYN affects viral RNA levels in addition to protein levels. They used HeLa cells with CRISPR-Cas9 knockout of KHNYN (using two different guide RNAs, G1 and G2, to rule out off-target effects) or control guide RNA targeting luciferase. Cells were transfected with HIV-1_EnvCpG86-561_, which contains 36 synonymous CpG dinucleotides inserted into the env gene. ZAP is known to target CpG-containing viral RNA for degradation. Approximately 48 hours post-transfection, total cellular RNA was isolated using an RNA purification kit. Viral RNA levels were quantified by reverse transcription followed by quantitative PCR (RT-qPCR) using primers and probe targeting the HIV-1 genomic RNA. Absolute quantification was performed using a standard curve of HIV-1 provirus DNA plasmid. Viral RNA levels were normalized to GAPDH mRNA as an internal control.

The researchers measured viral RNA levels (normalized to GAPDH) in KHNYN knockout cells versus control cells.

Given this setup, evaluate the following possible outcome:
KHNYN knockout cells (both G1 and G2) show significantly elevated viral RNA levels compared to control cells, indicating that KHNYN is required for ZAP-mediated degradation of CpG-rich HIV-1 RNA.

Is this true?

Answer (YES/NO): NO